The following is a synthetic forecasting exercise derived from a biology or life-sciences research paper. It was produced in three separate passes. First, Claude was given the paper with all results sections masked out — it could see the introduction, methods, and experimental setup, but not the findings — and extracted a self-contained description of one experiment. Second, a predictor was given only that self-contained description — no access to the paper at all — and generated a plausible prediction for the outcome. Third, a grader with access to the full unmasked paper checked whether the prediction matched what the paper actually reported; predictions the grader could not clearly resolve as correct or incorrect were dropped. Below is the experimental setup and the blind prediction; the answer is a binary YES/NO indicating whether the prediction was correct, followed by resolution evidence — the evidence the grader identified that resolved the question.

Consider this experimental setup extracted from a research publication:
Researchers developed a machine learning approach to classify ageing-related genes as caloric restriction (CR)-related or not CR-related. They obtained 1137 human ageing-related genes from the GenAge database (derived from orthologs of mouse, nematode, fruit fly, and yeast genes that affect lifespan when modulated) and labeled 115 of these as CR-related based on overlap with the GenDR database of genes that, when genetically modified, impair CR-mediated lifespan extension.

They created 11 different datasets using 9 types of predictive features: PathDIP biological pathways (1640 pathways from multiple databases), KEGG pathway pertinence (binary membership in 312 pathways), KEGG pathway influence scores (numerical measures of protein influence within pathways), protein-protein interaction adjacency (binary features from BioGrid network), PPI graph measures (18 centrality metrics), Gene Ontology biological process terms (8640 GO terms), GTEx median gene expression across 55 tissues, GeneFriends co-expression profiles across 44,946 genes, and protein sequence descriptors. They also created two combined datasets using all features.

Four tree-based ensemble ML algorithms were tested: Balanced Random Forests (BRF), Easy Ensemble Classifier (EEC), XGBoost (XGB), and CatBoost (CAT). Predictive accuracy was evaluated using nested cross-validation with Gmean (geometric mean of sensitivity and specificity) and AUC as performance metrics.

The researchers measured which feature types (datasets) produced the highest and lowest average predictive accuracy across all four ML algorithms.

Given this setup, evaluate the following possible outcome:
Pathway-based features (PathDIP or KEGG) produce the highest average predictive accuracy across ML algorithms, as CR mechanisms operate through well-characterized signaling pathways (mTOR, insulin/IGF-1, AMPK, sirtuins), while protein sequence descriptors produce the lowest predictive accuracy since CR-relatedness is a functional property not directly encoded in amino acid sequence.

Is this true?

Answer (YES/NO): NO